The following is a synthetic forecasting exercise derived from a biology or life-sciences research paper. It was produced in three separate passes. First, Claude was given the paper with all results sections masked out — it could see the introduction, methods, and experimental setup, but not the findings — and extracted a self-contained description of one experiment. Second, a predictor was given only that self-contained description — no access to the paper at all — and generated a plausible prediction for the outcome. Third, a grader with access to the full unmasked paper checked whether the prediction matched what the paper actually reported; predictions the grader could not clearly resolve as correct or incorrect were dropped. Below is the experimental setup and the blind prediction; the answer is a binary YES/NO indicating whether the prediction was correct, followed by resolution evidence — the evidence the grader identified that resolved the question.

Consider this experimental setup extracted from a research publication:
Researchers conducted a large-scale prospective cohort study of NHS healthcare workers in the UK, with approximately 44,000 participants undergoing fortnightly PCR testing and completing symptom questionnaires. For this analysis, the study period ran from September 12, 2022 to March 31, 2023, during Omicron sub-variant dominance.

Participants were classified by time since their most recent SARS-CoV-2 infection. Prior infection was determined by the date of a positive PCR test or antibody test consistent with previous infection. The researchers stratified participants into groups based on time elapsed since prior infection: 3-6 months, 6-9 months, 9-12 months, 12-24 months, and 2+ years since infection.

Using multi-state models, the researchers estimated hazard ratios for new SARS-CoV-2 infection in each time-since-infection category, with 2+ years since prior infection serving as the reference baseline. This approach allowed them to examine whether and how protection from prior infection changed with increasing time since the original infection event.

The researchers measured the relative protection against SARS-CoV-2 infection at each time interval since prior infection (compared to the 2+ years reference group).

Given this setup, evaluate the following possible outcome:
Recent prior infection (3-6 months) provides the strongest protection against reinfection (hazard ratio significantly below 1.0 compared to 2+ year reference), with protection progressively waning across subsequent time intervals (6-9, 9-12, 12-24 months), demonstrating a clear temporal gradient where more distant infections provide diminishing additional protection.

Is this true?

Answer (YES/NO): NO